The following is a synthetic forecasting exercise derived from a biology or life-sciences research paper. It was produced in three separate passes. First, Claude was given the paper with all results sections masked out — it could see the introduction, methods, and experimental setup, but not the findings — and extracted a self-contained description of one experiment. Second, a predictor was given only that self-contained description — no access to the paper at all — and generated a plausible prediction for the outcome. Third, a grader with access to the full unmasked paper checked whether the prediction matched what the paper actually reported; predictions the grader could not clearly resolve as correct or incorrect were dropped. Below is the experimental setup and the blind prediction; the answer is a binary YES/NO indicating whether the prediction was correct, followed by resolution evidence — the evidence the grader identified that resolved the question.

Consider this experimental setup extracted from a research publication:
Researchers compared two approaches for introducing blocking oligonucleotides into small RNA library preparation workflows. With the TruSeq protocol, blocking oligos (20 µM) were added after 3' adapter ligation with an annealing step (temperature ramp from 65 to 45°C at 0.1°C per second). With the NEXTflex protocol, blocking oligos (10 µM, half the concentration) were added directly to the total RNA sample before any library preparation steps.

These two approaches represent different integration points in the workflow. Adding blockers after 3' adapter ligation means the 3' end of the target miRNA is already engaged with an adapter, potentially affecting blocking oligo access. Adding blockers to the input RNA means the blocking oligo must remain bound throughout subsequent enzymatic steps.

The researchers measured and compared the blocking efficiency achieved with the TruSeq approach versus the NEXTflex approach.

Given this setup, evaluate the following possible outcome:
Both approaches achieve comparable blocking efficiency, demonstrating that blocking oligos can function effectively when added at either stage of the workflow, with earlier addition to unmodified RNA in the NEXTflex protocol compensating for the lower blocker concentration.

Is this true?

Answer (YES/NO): NO